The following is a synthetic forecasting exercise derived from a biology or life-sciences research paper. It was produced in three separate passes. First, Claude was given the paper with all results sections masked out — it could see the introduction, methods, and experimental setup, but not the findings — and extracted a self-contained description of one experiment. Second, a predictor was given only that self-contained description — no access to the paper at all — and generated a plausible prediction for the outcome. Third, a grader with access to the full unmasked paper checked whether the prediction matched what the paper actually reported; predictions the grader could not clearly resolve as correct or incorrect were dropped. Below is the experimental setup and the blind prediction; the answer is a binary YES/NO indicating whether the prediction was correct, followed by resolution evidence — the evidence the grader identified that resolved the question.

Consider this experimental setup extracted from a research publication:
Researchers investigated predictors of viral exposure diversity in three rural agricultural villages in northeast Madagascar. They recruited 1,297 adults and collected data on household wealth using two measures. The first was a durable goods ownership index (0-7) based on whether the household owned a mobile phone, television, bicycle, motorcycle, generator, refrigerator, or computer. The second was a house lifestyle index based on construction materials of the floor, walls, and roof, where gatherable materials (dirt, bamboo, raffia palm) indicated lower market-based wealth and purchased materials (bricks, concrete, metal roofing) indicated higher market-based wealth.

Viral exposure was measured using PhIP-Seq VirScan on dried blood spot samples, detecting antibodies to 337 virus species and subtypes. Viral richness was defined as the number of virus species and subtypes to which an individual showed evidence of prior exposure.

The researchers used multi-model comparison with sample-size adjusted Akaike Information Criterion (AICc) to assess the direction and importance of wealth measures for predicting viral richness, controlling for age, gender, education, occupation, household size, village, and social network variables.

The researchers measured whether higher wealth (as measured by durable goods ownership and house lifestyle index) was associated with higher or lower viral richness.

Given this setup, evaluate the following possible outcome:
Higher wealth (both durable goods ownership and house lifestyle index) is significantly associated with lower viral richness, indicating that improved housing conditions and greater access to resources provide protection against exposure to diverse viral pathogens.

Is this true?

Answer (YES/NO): NO